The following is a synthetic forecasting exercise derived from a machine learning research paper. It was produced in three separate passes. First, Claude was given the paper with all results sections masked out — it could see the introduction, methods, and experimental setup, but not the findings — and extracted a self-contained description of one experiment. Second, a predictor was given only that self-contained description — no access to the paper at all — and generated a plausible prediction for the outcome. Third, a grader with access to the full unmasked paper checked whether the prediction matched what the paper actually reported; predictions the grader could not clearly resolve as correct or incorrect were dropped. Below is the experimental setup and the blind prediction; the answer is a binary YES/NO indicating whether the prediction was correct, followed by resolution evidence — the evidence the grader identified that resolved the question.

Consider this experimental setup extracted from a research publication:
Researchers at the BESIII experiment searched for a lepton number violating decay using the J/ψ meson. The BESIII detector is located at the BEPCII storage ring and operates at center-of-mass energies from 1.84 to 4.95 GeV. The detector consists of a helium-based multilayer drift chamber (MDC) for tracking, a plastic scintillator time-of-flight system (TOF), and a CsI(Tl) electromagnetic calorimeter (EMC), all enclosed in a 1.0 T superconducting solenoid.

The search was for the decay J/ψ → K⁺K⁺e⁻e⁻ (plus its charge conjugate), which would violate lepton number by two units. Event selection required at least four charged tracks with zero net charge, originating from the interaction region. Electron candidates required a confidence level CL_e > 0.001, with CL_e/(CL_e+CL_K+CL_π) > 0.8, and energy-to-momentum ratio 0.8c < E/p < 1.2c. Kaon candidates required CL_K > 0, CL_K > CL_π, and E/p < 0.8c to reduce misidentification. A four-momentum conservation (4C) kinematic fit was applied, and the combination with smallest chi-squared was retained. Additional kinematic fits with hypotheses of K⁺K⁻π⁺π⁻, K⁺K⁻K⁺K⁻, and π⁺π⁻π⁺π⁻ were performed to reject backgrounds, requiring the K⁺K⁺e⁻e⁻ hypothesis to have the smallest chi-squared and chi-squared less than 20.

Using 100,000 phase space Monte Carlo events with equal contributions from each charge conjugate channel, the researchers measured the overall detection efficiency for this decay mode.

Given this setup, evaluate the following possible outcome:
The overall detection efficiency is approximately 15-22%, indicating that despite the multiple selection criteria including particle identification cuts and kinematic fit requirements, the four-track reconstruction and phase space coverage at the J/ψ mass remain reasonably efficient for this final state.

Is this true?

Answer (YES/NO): YES